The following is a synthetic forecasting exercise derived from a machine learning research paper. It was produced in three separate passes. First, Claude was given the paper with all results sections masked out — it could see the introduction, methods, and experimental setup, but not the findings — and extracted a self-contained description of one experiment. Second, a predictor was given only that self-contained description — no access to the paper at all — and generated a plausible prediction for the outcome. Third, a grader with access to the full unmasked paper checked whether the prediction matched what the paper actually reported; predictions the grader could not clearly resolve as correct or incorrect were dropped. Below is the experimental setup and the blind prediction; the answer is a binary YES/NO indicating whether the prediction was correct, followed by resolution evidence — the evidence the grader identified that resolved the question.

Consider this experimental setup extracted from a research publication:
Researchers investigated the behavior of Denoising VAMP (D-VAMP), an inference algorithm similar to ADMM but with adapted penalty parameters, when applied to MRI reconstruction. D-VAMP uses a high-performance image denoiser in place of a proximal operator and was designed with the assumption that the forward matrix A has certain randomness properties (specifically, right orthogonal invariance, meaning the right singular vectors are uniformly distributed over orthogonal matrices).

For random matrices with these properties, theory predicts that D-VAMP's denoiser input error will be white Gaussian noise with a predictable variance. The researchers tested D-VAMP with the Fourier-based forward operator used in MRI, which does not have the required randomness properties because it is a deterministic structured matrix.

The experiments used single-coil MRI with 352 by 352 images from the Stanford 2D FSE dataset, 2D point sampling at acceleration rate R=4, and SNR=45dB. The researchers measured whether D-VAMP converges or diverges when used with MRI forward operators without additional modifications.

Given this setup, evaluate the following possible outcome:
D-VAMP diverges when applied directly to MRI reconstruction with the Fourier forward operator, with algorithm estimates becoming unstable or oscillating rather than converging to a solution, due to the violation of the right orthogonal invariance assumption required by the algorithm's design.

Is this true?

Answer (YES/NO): YES